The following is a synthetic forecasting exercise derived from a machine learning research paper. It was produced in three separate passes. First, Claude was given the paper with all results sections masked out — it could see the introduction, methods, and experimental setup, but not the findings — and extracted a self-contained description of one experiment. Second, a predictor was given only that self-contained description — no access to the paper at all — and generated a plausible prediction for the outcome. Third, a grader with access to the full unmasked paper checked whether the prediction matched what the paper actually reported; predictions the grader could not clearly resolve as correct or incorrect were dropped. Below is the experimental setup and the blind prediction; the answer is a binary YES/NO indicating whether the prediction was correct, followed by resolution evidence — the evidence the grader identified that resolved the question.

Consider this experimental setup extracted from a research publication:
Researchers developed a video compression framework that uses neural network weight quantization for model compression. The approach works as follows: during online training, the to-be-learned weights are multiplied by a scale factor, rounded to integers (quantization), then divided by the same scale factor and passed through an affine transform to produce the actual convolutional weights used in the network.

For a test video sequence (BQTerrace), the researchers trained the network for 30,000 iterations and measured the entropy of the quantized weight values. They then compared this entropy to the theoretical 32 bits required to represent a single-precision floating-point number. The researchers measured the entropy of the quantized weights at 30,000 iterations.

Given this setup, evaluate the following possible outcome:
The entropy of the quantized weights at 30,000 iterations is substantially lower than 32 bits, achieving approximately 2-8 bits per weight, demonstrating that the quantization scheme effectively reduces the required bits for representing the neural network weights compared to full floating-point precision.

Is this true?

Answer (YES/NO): YES